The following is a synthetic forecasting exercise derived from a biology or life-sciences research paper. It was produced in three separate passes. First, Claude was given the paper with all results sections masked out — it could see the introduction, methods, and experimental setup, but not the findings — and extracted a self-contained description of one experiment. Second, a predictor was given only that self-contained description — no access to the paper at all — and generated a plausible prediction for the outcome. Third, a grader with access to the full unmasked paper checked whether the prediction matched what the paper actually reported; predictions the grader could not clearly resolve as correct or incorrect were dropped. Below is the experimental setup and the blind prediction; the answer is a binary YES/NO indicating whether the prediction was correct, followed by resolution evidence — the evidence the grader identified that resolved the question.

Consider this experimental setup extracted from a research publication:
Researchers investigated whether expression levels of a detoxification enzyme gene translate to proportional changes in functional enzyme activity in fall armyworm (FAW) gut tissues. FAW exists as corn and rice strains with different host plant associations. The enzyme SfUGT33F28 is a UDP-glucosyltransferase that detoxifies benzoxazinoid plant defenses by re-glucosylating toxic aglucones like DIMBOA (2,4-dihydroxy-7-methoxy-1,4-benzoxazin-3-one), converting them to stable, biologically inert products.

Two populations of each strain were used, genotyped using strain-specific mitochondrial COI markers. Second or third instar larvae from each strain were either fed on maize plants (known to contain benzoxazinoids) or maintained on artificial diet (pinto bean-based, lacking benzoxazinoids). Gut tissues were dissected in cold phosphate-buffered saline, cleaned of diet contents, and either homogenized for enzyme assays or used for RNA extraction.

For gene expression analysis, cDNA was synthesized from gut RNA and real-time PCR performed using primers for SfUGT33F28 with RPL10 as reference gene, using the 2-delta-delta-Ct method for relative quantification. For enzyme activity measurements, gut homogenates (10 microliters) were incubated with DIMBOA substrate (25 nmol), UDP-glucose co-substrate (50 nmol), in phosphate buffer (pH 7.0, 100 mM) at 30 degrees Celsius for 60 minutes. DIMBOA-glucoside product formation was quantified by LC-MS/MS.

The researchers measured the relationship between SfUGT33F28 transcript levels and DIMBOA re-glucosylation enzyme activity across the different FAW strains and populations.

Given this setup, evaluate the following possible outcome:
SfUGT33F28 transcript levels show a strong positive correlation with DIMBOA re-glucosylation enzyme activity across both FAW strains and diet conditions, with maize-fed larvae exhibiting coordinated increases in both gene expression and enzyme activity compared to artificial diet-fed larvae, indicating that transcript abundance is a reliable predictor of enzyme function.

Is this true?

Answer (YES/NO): NO